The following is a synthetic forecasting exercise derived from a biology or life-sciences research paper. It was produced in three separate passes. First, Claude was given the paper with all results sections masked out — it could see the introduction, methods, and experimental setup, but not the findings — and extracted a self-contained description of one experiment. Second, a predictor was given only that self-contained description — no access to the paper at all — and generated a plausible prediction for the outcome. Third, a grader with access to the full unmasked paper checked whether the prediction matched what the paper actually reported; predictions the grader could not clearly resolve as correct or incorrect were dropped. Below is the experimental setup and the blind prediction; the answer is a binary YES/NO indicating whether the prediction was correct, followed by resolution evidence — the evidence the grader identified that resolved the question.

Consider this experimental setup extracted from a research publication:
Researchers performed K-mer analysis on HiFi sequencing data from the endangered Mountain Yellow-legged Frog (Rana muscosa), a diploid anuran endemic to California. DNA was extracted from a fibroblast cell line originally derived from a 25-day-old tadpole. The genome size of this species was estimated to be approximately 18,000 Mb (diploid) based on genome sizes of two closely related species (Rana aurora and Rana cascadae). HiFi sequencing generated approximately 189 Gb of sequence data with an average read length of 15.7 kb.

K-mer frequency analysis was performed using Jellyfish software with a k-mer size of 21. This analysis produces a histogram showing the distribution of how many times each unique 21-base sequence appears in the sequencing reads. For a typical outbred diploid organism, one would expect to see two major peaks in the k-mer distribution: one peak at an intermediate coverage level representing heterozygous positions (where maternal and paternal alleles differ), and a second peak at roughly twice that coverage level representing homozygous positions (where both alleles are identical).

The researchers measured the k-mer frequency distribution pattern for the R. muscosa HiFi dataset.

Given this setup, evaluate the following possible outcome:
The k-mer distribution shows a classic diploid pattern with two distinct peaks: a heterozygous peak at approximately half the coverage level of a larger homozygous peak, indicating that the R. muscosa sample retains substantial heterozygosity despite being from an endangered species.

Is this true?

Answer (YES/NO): NO